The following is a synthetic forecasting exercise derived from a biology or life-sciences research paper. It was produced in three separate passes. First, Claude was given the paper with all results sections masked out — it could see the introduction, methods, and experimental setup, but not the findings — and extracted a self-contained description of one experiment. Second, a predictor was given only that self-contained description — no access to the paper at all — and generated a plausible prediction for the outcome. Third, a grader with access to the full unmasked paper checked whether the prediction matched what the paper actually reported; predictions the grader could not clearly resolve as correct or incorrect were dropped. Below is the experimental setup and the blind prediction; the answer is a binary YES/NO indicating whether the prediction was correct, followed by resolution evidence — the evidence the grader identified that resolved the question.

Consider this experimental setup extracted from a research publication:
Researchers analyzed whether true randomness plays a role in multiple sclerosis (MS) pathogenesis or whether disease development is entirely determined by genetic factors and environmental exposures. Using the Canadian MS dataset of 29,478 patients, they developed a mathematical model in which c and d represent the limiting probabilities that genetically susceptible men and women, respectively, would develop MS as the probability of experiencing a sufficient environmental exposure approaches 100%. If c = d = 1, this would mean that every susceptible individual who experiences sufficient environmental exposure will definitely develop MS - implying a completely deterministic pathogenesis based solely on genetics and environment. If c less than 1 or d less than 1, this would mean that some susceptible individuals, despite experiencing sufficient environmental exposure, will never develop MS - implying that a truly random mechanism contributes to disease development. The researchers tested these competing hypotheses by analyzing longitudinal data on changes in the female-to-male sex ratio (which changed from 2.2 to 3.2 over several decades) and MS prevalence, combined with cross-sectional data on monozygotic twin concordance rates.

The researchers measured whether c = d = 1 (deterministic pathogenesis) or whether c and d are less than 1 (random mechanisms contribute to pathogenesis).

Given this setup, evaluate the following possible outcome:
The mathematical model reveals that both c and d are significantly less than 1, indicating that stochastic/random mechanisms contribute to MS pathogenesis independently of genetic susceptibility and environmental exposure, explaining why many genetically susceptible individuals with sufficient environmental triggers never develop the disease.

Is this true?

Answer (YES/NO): NO